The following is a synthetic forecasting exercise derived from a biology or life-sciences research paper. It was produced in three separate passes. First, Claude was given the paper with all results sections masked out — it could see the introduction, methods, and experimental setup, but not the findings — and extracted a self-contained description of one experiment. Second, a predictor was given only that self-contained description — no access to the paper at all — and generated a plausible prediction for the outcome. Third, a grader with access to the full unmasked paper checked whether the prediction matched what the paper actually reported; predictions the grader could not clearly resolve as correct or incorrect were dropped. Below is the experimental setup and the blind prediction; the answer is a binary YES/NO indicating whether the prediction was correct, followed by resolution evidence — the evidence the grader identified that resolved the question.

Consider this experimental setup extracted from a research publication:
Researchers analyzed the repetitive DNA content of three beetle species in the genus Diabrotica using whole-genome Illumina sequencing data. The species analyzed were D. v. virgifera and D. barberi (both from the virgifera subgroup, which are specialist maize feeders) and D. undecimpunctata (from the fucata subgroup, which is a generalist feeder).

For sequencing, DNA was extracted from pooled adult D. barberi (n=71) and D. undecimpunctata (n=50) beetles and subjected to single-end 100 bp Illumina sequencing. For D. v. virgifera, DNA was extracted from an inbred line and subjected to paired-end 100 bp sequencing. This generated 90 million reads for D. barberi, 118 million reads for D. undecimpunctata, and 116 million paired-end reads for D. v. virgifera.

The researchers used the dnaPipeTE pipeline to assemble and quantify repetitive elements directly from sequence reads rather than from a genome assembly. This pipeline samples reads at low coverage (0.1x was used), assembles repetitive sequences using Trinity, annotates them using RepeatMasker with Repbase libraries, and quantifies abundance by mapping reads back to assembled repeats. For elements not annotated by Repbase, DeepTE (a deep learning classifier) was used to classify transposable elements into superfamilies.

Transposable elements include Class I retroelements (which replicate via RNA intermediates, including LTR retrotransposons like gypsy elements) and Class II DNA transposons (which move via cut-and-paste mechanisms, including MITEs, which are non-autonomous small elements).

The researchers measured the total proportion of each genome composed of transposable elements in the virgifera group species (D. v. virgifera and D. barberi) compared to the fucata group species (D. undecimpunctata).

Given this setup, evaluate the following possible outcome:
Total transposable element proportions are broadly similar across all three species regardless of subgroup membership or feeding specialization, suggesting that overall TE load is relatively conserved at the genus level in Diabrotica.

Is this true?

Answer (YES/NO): NO